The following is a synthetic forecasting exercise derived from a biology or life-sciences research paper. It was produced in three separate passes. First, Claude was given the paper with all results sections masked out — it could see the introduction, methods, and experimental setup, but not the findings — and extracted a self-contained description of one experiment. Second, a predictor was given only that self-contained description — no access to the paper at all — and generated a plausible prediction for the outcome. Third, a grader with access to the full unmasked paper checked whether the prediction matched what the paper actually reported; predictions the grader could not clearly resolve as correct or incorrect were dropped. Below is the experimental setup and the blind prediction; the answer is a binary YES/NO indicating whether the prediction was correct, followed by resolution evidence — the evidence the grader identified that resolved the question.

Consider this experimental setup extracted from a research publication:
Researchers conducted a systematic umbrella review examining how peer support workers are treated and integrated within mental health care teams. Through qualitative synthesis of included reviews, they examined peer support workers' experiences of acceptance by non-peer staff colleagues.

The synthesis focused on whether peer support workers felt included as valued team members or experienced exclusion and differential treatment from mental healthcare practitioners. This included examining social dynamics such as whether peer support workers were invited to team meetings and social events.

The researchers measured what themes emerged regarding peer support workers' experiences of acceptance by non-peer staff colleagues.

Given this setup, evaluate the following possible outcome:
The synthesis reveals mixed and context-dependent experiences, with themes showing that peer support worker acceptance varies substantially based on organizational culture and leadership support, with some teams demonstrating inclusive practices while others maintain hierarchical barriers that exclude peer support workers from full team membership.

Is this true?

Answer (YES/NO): YES